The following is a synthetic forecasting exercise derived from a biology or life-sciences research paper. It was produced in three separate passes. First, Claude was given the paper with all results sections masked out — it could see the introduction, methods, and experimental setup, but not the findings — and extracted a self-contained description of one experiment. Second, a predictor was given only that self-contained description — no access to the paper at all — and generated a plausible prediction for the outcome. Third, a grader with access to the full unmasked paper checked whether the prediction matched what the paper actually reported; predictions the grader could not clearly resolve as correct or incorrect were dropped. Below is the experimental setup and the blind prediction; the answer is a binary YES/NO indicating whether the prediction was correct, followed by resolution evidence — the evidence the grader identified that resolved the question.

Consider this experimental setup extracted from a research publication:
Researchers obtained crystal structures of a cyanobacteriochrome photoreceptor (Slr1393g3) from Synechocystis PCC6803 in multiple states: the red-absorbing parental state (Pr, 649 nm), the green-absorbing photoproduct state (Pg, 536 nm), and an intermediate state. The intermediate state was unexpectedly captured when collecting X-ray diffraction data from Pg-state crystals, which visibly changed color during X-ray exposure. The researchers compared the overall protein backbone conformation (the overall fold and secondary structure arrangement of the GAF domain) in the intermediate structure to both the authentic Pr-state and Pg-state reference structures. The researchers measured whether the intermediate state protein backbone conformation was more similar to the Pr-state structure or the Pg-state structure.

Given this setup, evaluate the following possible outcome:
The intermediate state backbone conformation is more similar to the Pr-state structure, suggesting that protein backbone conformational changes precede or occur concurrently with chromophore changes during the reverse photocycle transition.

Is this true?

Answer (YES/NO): NO